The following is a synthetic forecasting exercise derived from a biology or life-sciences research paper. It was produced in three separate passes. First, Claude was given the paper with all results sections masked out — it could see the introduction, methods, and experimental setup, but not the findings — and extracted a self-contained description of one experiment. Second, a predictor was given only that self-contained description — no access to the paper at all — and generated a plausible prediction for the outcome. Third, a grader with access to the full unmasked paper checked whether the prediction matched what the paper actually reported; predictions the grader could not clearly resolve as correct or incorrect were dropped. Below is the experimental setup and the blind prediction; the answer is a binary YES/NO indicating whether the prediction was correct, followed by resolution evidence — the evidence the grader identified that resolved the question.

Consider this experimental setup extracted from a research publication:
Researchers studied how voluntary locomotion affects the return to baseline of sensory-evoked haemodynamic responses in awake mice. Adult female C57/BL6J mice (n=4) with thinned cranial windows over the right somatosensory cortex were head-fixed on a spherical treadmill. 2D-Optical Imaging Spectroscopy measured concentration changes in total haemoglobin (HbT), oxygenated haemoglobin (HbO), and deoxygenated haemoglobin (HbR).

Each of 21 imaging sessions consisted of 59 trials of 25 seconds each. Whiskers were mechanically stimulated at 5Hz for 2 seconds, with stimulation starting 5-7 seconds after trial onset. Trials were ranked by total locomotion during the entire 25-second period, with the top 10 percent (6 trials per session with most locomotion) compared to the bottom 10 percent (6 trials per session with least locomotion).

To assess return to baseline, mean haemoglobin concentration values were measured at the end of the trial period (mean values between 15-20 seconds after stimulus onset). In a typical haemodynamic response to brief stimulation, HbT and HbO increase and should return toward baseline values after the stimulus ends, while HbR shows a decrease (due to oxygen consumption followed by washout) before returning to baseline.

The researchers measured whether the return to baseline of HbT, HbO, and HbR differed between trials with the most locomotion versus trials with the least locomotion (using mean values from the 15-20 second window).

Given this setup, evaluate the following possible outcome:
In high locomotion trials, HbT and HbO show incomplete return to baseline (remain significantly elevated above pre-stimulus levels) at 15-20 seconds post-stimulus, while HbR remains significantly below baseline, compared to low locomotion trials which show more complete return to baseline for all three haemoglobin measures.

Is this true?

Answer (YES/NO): YES